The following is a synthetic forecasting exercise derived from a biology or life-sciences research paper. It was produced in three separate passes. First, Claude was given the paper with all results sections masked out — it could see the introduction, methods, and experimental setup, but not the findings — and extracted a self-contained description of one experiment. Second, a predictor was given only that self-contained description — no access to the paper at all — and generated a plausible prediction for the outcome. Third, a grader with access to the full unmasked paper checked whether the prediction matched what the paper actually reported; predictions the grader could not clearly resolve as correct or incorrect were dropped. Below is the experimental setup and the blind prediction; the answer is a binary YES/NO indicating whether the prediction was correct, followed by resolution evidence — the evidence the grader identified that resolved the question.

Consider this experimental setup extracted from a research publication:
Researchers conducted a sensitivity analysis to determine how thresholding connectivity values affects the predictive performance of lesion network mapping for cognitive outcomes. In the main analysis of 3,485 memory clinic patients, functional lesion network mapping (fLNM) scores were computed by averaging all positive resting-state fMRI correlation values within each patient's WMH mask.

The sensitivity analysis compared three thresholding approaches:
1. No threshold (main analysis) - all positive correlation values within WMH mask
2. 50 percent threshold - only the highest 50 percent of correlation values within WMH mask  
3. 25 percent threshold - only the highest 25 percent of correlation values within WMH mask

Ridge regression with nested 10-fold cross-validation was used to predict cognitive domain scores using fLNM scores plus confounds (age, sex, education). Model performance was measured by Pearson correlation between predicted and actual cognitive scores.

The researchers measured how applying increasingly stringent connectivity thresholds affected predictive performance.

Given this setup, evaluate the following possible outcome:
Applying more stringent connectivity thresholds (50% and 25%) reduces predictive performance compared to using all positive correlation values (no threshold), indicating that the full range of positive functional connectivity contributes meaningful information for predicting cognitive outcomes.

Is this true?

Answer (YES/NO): NO